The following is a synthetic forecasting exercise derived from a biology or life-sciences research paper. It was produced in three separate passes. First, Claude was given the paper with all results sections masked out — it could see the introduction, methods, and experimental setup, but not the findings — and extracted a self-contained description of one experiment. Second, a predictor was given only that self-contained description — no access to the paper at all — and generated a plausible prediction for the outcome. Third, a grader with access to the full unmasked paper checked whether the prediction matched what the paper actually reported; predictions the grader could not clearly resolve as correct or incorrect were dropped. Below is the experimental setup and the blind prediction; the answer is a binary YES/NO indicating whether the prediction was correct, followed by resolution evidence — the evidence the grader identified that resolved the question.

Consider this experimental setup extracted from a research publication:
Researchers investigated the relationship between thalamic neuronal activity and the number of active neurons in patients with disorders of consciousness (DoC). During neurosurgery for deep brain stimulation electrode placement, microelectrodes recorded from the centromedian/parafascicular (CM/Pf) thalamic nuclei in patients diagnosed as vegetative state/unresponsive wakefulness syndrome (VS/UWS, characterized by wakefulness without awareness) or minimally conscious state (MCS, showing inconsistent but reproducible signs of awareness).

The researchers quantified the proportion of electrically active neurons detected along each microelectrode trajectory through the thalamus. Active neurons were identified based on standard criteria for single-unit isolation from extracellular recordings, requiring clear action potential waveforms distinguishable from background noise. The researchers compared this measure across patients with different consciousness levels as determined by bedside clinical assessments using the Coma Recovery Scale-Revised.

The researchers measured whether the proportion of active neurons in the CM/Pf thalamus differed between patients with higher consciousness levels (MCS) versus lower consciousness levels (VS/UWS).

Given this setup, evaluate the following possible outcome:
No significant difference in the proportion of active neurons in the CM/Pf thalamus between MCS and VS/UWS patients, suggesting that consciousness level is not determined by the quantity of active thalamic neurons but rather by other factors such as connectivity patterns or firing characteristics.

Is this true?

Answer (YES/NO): YES